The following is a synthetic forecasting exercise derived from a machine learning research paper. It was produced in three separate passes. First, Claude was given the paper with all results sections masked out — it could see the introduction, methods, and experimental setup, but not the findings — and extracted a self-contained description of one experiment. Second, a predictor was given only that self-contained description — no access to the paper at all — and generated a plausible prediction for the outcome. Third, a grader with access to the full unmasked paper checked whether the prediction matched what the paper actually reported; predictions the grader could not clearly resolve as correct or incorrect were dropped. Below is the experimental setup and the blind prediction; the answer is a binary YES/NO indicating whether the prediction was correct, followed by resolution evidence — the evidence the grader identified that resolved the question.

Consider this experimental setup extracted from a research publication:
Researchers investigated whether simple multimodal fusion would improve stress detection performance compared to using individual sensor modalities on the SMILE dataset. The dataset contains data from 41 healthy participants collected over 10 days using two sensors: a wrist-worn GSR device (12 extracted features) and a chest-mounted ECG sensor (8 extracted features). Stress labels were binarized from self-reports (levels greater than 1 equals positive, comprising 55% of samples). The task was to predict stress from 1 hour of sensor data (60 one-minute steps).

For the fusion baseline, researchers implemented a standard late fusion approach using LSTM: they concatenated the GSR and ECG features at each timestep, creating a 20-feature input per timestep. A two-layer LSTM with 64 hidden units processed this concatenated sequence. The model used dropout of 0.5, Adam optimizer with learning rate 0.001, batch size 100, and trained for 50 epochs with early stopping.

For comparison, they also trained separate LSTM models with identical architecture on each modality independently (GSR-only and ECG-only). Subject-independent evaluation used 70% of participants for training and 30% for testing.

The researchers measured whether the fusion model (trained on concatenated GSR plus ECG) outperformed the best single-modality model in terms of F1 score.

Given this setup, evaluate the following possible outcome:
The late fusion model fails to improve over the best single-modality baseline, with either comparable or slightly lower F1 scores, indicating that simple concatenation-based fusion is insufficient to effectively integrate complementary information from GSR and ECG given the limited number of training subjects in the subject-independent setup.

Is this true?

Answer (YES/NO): NO